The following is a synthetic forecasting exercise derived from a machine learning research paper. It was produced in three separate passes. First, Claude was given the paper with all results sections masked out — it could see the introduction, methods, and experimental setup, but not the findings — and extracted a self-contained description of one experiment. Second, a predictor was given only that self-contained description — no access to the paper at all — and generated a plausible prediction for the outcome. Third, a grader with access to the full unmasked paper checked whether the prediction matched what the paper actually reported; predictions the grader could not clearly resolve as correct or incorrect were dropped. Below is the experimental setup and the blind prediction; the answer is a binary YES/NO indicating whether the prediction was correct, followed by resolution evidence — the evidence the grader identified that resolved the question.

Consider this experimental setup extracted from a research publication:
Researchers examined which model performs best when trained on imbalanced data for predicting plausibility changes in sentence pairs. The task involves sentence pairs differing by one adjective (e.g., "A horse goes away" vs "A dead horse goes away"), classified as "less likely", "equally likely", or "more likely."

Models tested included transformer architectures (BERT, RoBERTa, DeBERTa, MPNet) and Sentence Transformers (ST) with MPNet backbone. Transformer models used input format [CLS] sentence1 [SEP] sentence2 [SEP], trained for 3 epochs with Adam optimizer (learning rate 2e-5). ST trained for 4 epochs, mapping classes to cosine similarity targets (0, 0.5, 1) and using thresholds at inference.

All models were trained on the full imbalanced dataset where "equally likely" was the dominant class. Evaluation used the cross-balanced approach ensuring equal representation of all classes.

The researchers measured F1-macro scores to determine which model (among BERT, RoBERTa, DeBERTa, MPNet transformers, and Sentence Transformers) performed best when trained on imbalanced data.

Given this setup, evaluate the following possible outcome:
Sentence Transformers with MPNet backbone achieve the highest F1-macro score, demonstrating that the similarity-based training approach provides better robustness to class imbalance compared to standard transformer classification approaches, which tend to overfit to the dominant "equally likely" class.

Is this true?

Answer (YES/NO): YES